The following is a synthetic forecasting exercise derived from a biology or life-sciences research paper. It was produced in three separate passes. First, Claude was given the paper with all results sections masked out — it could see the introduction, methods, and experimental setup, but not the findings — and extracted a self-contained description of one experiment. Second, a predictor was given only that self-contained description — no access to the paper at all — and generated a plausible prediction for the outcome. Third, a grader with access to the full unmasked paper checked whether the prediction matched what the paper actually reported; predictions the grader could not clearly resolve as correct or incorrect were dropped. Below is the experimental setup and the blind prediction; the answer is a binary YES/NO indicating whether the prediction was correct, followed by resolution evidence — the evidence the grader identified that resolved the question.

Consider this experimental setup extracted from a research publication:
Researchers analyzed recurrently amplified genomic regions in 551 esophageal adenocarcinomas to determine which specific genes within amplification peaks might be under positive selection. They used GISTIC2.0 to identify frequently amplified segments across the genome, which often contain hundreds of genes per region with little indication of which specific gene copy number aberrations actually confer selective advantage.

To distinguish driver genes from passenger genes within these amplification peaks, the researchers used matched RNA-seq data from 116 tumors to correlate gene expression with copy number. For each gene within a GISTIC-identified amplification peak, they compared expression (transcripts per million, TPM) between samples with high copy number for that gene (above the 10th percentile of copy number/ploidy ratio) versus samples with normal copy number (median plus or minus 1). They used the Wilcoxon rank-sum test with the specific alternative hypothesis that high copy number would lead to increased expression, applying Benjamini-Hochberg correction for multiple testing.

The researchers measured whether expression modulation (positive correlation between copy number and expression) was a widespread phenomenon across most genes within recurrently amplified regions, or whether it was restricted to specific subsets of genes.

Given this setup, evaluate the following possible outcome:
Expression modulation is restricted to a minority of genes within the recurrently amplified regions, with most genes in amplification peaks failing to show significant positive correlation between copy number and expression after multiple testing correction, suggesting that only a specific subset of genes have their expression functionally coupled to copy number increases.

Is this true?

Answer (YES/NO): YES